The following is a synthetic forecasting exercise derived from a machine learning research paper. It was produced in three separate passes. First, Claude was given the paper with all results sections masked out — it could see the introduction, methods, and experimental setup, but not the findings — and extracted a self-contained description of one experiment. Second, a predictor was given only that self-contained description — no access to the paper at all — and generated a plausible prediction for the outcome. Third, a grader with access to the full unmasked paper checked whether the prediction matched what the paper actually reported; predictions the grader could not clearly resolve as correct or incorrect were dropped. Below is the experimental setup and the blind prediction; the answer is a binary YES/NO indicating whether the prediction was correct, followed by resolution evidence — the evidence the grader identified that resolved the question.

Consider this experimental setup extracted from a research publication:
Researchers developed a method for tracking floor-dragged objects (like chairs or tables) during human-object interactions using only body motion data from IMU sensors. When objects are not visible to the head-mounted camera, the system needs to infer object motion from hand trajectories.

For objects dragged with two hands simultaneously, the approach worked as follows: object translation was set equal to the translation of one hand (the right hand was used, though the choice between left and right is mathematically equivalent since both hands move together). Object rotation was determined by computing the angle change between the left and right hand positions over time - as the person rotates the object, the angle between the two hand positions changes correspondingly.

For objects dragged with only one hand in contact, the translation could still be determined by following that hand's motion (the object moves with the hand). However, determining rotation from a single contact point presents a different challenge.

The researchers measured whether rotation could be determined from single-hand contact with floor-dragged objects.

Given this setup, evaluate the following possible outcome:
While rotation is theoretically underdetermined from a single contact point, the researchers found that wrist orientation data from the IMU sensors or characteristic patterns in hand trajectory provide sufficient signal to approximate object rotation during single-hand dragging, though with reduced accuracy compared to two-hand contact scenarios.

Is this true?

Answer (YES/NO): NO